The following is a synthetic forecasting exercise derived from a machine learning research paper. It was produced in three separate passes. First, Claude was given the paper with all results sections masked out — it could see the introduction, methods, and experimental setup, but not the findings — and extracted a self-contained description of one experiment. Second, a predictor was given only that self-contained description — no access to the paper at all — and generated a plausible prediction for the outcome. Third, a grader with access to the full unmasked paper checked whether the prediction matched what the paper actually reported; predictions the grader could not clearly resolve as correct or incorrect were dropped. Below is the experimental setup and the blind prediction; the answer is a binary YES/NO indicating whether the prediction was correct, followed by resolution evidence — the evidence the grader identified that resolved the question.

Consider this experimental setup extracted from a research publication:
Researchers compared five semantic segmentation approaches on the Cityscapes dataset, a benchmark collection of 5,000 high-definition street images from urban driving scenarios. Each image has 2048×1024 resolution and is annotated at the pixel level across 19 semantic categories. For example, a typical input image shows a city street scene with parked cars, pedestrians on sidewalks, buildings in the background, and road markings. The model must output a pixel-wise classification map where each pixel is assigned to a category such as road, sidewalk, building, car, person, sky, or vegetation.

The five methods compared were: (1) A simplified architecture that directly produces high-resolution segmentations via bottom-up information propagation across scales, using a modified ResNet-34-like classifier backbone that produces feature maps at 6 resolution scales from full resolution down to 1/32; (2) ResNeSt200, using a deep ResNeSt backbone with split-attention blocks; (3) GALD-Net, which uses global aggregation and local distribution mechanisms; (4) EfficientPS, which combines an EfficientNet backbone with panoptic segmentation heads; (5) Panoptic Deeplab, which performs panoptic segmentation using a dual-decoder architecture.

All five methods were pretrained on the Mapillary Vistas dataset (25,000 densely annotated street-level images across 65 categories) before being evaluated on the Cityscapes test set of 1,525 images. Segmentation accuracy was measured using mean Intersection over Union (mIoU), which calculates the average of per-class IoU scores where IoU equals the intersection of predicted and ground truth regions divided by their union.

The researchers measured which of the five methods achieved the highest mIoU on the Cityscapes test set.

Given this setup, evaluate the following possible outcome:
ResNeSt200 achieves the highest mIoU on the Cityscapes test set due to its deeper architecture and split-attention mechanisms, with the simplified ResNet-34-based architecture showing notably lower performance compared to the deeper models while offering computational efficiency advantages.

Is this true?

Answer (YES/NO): NO